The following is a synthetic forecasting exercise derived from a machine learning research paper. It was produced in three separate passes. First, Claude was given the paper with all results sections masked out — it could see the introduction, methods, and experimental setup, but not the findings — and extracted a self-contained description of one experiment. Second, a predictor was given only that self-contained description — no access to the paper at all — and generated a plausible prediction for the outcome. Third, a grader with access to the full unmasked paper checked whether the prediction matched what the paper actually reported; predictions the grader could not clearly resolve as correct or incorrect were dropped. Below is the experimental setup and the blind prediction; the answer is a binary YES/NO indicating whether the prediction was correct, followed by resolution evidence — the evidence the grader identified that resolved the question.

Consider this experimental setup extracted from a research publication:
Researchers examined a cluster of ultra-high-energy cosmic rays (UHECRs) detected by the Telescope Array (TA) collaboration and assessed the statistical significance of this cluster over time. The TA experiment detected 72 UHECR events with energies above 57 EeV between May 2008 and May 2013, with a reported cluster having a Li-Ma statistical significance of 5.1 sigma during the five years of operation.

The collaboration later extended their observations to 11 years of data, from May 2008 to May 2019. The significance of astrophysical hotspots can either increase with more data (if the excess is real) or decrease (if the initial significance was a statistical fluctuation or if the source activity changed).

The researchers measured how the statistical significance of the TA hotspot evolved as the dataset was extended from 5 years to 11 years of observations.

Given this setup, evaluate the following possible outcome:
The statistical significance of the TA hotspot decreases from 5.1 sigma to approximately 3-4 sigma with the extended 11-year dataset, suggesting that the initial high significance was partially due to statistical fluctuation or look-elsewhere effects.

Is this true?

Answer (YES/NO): YES